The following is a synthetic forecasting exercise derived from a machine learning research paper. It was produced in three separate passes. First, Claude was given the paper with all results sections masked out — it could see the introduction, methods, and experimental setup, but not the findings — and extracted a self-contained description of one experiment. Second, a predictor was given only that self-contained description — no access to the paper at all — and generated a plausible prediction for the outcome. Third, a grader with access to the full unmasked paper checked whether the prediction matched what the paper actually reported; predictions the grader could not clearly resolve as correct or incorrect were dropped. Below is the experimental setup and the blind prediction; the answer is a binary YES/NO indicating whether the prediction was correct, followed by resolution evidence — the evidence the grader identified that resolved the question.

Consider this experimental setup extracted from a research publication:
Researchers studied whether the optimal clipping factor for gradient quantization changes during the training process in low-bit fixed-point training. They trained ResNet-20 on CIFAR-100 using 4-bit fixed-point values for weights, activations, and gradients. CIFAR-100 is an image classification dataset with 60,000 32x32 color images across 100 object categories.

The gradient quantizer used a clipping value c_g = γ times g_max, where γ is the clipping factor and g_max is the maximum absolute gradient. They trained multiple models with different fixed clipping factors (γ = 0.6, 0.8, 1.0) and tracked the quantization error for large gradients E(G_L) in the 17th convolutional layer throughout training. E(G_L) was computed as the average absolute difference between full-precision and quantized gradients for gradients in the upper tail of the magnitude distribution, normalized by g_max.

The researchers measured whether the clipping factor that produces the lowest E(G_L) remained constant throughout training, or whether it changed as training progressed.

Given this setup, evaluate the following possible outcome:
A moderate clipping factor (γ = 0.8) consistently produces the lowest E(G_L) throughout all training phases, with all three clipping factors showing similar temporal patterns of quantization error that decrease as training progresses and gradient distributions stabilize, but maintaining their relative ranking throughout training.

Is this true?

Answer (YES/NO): NO